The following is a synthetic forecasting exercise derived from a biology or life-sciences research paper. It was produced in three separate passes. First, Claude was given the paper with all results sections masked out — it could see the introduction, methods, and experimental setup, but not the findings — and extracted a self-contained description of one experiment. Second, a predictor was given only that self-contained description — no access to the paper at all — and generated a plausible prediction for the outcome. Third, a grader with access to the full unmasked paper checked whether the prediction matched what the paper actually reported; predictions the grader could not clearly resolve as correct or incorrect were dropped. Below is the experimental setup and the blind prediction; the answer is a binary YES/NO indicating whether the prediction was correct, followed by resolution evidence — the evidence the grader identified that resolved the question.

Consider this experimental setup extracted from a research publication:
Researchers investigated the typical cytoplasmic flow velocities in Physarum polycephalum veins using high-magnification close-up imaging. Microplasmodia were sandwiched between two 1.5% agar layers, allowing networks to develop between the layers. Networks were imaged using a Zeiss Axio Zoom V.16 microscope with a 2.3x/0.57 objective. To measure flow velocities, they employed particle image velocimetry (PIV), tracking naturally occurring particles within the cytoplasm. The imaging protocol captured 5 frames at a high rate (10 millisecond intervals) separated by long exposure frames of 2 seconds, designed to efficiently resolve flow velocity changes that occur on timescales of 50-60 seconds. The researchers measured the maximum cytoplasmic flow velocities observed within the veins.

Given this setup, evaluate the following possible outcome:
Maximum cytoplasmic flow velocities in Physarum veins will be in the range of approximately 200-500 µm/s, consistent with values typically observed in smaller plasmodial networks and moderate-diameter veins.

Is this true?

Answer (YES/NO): NO